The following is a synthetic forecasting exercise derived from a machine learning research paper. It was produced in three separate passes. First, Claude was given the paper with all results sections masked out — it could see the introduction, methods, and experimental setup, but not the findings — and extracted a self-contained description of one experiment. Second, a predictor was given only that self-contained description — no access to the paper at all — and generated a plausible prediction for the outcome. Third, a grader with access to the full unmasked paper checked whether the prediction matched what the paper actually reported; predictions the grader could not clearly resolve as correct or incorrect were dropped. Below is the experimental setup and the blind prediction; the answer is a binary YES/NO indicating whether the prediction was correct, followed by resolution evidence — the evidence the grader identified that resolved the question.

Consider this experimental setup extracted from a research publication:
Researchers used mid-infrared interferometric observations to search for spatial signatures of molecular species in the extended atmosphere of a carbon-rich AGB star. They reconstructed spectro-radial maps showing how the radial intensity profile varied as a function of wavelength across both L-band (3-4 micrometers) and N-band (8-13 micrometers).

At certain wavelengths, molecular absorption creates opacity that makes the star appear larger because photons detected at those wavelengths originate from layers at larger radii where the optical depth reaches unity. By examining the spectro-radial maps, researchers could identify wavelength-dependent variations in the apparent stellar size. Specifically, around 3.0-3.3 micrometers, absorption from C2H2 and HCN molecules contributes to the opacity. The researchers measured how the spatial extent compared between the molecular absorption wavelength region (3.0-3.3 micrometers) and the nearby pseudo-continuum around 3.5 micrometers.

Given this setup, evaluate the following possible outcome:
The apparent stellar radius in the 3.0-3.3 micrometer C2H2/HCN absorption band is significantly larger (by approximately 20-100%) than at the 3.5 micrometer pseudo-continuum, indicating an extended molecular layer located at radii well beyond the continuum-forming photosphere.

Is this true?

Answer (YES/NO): YES